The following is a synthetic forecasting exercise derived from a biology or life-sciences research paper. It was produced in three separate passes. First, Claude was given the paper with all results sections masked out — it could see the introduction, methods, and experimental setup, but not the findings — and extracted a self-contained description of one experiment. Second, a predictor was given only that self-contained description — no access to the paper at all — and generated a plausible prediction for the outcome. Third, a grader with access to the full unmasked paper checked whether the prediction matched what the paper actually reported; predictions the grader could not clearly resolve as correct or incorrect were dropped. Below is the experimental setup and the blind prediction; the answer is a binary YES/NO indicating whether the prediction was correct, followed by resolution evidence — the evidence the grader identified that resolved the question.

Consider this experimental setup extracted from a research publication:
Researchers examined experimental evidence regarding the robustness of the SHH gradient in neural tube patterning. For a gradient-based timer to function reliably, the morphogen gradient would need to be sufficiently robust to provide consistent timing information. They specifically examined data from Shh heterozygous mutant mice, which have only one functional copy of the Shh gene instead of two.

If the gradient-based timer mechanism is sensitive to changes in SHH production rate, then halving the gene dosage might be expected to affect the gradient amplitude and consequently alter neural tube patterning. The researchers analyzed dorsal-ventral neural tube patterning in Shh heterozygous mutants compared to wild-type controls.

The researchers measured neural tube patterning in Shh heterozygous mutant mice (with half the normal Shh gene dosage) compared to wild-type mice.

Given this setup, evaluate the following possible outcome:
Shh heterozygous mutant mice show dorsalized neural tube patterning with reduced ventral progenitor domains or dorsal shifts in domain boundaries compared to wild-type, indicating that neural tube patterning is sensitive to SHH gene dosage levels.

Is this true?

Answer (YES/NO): NO